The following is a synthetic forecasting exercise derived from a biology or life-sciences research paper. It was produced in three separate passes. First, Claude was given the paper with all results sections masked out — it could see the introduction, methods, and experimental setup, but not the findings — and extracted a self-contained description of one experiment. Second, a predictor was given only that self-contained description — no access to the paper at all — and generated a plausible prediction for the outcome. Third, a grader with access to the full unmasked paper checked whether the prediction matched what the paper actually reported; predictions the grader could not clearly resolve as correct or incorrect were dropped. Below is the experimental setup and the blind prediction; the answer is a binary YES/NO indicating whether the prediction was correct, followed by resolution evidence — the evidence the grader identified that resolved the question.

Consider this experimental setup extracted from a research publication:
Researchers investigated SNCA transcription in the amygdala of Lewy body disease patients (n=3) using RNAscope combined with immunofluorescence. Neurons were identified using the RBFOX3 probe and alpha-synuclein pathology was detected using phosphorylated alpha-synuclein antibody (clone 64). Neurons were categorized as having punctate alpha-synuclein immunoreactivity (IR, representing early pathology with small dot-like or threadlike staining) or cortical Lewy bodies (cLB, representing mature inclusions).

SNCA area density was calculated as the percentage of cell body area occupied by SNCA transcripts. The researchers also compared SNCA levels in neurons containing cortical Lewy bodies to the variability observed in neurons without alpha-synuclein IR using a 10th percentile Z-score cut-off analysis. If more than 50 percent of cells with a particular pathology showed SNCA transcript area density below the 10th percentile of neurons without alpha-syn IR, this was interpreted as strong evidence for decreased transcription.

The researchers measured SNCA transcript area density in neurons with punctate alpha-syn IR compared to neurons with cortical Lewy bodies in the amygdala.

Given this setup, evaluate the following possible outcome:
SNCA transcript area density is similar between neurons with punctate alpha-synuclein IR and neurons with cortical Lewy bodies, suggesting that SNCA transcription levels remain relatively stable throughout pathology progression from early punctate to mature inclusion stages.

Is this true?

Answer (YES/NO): NO